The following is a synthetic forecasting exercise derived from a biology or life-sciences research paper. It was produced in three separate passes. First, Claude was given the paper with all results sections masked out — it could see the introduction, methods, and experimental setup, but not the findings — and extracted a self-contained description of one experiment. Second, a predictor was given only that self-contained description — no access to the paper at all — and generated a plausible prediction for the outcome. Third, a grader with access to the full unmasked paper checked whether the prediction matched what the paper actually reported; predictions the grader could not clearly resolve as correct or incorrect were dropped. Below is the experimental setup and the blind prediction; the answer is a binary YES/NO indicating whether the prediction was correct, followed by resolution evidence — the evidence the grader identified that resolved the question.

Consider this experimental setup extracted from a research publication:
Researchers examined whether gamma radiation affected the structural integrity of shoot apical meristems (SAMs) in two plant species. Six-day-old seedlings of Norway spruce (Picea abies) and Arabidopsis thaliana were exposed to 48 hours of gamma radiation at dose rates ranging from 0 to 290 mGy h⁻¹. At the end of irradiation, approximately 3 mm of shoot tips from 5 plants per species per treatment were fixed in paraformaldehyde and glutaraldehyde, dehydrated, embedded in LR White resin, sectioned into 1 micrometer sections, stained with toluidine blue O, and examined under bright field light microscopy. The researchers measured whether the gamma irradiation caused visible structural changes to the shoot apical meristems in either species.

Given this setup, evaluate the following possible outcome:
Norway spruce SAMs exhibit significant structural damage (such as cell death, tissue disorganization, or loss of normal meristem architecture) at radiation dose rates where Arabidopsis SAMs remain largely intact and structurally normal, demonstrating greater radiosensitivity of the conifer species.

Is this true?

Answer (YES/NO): NO